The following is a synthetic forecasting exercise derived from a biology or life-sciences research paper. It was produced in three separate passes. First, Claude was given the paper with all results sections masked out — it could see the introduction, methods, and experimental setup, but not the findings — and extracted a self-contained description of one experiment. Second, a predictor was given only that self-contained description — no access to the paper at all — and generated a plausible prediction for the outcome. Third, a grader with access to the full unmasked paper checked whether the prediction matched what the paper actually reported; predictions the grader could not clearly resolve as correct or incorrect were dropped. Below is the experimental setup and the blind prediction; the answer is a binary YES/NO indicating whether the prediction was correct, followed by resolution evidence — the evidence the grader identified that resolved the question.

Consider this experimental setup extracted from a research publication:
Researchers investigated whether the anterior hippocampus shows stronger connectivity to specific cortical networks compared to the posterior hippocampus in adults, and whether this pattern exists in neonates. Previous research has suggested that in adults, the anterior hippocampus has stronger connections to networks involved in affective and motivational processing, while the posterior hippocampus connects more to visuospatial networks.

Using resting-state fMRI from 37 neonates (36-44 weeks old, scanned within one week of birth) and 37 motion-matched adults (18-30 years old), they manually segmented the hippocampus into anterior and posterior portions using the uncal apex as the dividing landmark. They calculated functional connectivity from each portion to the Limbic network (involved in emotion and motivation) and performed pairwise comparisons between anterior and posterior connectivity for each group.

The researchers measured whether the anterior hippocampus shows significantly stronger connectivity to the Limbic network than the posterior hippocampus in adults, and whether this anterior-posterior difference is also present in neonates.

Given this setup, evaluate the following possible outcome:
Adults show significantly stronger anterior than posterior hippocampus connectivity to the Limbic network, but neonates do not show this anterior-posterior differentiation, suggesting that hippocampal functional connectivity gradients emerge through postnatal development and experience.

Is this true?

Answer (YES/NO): YES